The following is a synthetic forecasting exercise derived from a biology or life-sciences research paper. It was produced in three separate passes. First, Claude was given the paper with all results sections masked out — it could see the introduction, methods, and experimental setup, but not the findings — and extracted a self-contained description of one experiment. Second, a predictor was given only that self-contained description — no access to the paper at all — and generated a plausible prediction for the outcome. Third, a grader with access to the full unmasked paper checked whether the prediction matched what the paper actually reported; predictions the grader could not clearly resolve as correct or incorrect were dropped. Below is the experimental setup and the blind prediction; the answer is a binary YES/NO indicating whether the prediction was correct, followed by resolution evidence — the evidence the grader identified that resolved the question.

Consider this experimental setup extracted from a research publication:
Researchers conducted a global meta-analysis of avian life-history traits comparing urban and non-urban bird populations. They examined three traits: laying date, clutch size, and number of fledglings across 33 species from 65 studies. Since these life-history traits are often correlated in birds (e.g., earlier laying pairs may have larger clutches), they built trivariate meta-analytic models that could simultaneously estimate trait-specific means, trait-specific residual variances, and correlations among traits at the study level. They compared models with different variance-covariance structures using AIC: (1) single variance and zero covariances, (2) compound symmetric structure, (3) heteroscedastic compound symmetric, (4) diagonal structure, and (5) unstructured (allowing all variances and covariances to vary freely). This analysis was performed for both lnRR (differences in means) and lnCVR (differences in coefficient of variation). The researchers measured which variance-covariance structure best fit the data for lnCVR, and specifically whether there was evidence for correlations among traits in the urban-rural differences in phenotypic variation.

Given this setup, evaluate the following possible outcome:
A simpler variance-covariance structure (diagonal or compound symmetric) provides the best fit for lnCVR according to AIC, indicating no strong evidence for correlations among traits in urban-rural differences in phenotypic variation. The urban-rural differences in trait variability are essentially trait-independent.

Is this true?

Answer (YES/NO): YES